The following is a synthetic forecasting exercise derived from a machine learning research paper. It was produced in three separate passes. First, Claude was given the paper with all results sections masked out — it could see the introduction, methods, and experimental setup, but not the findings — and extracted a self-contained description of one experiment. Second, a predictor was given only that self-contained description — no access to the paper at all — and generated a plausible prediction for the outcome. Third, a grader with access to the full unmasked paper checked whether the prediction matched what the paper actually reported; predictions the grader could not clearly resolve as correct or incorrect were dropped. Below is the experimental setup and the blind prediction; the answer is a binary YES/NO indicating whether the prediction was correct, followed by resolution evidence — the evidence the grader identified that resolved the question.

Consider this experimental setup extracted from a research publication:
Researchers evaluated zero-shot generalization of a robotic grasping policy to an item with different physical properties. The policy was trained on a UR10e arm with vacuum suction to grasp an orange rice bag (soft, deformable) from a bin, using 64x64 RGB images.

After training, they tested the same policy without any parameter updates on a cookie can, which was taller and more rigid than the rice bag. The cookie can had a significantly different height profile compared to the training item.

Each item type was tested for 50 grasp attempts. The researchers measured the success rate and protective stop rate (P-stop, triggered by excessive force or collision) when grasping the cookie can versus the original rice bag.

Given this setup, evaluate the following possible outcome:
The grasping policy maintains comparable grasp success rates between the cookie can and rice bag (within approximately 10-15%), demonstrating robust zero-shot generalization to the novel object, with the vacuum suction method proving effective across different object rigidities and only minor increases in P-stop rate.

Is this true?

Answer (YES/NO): NO